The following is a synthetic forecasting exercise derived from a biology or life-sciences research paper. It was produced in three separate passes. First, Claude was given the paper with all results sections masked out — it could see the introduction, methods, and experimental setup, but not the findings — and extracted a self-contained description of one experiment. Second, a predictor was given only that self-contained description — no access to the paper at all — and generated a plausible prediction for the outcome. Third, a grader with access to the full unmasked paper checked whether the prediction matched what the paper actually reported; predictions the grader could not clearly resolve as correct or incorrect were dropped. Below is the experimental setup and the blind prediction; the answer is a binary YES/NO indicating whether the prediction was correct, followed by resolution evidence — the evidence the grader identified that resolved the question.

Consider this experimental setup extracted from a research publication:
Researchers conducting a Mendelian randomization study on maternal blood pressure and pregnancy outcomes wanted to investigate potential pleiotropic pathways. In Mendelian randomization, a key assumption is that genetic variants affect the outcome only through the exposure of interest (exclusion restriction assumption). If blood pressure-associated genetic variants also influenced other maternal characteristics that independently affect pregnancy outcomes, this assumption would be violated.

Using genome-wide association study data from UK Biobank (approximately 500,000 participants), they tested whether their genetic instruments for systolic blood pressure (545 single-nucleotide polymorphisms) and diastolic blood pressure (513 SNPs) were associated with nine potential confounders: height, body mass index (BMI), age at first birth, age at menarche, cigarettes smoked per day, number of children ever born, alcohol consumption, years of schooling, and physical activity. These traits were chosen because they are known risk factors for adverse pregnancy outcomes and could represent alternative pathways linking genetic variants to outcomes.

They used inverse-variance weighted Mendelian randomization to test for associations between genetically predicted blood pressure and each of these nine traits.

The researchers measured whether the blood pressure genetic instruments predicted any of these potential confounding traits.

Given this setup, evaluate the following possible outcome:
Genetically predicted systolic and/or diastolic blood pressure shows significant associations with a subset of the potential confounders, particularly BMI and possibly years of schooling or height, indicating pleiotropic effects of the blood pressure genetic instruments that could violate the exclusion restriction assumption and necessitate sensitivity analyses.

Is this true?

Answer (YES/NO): YES